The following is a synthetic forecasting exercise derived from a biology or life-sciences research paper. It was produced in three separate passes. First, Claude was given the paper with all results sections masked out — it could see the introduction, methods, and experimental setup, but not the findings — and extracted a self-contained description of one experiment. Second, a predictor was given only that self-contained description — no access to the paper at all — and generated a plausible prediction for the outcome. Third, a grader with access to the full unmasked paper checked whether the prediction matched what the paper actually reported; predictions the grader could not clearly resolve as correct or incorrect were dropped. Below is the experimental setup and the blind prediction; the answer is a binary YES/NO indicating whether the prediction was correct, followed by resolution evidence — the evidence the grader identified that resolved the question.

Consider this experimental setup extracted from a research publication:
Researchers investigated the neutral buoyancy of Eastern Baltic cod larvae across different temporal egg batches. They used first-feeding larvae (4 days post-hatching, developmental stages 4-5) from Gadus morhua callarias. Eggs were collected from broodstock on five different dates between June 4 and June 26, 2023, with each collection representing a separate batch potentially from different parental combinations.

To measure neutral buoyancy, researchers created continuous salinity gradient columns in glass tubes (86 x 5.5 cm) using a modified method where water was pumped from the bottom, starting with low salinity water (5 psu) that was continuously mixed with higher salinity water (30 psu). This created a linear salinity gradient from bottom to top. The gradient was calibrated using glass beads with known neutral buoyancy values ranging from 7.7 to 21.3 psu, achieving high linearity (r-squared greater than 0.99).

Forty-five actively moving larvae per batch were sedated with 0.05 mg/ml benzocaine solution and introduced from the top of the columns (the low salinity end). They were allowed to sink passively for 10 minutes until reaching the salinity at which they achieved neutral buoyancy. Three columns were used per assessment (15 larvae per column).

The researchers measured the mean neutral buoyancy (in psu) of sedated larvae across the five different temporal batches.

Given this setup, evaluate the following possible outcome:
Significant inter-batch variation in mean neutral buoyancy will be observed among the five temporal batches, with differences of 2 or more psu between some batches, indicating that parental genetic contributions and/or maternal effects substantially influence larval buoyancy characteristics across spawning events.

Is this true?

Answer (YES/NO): YES